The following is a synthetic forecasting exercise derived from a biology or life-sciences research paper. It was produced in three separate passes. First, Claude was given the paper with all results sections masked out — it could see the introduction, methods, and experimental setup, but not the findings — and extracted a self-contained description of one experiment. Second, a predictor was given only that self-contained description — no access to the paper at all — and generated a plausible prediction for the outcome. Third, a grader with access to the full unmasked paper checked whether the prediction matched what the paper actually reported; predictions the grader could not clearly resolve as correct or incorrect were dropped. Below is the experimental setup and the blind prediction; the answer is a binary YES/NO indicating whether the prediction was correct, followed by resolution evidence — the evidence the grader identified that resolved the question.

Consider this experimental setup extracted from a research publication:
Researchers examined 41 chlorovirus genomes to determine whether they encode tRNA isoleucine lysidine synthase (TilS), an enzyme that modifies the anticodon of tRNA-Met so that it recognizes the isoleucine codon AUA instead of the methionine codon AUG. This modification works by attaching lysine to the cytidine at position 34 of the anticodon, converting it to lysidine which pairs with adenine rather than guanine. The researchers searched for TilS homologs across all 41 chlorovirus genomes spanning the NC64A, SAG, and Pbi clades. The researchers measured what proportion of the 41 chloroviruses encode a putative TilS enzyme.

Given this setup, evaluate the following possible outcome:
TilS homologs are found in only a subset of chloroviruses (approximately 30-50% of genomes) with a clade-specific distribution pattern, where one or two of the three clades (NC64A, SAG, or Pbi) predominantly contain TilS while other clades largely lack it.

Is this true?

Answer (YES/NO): NO